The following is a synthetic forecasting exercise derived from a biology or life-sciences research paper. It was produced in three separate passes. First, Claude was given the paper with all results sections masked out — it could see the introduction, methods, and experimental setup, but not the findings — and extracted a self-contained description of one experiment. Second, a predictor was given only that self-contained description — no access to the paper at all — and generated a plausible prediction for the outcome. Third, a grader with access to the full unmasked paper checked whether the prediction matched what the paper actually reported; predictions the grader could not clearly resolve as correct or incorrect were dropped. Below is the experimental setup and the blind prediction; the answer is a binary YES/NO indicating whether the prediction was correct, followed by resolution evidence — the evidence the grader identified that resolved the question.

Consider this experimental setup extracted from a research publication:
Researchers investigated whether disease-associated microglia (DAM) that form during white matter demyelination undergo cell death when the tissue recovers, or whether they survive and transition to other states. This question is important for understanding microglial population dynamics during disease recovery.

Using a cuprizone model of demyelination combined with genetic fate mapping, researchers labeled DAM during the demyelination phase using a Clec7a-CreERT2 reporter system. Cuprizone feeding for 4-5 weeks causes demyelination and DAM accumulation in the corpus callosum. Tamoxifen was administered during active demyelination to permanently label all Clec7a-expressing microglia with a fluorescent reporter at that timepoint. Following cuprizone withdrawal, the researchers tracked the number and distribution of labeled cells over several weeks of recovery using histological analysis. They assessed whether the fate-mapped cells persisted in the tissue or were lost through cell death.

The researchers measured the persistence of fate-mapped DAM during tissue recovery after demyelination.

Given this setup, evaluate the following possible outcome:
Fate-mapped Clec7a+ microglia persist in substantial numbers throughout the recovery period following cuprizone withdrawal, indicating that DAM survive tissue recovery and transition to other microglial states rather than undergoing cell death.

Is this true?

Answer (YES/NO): YES